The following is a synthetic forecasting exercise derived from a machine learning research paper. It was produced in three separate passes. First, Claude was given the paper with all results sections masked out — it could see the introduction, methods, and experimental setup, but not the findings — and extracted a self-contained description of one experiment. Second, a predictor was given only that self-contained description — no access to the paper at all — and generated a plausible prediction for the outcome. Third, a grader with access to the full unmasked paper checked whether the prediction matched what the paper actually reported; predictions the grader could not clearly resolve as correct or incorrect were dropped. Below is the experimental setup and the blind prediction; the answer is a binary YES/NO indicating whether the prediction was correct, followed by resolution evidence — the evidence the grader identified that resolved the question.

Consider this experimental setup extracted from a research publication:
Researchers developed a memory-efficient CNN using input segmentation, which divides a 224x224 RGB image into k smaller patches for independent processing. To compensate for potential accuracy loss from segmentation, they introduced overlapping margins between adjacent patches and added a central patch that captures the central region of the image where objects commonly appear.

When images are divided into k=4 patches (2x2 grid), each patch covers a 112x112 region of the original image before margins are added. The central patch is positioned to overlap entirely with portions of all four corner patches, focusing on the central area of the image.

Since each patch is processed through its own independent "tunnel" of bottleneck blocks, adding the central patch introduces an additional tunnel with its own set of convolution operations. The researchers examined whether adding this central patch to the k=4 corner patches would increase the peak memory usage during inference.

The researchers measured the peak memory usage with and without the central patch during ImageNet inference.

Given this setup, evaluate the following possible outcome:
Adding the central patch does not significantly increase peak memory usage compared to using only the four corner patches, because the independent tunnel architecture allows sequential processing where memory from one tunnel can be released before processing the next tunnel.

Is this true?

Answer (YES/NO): YES